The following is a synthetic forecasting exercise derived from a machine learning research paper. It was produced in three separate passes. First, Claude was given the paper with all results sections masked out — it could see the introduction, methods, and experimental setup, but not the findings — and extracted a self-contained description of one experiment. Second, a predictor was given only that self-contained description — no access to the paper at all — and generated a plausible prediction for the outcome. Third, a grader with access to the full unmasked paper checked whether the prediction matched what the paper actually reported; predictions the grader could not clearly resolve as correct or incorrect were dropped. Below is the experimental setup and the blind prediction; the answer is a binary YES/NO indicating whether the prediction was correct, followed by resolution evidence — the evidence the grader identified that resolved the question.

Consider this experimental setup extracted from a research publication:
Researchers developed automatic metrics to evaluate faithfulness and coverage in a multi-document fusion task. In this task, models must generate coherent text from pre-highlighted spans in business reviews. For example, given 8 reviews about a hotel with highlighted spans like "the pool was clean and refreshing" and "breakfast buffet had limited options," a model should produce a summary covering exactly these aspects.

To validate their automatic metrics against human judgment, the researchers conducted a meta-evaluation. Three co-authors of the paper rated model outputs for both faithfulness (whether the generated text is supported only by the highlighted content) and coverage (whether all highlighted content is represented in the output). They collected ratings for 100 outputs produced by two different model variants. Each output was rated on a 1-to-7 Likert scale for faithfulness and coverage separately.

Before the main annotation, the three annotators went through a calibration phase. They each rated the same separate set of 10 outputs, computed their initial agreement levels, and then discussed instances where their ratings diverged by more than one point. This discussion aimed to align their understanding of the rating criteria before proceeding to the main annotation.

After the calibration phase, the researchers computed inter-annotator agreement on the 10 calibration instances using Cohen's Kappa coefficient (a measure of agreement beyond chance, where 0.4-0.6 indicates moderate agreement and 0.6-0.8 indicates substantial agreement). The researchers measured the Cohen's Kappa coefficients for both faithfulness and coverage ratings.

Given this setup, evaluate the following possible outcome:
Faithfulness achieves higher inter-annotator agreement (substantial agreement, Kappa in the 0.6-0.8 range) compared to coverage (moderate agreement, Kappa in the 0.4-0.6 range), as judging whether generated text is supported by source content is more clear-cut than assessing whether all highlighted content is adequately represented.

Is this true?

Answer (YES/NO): NO